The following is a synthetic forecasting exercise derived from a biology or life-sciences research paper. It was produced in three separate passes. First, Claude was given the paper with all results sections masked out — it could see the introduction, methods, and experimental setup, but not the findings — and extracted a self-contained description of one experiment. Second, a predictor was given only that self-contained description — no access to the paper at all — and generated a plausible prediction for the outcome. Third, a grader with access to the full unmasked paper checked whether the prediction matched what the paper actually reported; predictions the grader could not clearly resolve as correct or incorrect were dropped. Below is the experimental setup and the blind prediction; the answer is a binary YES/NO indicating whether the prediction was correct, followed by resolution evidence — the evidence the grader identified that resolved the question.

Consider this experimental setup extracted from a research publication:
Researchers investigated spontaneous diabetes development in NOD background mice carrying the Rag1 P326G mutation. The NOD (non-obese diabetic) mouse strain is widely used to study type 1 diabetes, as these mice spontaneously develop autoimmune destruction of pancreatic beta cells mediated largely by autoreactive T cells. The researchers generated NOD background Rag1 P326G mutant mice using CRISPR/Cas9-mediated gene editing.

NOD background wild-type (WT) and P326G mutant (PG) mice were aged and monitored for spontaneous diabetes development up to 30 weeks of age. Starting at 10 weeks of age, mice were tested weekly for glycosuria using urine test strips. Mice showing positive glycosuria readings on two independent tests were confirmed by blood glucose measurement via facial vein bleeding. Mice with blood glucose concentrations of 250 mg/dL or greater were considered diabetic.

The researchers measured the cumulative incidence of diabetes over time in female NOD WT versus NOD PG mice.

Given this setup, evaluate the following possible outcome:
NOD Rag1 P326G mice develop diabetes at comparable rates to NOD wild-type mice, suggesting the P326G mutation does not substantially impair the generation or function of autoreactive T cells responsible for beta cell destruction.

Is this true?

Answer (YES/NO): NO